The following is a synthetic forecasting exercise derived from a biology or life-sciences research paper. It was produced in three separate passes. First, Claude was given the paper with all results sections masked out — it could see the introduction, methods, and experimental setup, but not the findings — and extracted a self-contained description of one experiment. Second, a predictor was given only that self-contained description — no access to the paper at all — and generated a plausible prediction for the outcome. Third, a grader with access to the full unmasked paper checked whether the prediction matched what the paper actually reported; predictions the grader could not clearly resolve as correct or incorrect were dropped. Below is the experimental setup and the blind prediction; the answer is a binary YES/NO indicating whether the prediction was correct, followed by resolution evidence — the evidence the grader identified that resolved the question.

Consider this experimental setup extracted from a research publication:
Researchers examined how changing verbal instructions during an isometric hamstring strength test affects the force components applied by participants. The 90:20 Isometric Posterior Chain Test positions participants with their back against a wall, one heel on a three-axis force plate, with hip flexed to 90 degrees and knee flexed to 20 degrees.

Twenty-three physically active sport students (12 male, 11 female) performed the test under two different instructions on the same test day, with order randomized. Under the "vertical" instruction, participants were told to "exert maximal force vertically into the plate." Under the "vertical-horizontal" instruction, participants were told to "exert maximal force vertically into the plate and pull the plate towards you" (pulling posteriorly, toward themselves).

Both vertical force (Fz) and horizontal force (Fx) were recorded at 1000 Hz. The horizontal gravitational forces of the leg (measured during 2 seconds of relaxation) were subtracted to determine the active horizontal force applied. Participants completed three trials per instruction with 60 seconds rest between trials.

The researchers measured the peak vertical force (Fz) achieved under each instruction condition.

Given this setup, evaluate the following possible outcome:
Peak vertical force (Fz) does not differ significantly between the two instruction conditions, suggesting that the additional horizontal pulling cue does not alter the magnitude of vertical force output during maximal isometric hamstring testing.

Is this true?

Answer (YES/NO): NO